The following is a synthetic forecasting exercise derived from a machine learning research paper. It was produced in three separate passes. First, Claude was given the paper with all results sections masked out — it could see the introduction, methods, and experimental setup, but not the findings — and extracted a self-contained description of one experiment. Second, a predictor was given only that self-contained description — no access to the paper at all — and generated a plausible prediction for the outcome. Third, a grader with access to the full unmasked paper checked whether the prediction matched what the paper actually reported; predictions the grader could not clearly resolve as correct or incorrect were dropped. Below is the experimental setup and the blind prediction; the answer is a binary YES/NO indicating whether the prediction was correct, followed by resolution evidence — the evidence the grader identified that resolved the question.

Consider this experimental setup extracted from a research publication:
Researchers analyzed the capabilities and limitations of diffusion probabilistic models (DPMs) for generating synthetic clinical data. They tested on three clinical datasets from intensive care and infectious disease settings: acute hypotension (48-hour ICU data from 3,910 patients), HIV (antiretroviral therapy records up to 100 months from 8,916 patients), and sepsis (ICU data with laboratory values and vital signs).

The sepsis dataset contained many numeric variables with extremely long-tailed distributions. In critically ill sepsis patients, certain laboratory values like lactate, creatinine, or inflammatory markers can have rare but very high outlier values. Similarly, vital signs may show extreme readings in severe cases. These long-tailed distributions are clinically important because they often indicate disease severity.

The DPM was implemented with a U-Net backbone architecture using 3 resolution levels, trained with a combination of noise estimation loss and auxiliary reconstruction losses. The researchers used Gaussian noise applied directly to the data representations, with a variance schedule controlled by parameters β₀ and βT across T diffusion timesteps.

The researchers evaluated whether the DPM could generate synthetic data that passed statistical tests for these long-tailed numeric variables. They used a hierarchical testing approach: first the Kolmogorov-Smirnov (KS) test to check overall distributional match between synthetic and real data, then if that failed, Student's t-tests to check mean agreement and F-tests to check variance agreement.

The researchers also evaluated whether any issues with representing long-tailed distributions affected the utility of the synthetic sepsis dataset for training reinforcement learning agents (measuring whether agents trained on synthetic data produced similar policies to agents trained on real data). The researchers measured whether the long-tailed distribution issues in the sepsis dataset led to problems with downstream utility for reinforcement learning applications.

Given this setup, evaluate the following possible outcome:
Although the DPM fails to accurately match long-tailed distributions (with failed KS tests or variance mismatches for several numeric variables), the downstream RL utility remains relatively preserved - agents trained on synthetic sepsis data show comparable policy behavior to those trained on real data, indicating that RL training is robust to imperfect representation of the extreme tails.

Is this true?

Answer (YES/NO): NO